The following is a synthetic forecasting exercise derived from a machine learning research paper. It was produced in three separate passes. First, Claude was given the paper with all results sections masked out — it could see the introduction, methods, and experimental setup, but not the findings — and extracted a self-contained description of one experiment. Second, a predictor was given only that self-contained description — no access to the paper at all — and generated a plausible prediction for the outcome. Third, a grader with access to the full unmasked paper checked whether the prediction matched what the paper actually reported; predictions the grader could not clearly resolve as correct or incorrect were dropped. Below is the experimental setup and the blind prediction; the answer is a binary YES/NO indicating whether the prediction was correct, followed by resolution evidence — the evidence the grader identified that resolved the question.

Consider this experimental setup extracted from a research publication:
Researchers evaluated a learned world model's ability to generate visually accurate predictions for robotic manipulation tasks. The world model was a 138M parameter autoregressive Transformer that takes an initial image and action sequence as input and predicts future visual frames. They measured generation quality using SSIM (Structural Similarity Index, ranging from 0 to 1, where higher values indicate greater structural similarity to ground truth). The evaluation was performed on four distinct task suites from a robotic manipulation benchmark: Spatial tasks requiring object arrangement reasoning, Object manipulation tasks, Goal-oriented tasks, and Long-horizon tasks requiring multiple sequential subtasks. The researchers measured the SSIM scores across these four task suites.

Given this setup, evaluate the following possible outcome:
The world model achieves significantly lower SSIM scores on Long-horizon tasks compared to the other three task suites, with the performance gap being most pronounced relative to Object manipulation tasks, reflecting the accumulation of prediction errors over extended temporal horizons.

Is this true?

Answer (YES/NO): NO